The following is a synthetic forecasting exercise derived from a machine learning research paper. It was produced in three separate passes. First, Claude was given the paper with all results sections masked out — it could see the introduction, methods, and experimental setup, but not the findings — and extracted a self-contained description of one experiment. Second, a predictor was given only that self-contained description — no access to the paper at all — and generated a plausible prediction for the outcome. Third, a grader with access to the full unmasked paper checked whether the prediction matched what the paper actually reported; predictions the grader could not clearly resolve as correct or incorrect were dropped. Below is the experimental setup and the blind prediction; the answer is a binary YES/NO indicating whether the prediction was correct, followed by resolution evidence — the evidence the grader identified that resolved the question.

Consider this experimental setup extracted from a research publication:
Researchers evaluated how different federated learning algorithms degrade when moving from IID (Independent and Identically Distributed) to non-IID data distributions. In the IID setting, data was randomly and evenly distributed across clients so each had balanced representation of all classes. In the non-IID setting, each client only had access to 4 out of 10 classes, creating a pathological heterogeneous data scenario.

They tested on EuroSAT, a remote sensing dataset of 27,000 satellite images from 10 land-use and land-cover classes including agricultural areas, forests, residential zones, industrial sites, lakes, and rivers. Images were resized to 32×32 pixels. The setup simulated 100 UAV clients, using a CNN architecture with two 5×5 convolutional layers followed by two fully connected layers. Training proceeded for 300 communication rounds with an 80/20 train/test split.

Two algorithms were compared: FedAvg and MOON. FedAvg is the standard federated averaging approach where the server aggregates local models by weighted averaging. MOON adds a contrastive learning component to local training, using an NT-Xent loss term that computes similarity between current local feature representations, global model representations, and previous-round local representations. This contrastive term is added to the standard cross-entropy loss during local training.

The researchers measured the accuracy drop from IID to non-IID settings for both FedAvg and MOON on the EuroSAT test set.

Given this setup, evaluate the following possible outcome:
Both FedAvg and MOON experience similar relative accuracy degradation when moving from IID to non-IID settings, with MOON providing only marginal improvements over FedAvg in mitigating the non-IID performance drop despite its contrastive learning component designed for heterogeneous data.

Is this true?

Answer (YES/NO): NO